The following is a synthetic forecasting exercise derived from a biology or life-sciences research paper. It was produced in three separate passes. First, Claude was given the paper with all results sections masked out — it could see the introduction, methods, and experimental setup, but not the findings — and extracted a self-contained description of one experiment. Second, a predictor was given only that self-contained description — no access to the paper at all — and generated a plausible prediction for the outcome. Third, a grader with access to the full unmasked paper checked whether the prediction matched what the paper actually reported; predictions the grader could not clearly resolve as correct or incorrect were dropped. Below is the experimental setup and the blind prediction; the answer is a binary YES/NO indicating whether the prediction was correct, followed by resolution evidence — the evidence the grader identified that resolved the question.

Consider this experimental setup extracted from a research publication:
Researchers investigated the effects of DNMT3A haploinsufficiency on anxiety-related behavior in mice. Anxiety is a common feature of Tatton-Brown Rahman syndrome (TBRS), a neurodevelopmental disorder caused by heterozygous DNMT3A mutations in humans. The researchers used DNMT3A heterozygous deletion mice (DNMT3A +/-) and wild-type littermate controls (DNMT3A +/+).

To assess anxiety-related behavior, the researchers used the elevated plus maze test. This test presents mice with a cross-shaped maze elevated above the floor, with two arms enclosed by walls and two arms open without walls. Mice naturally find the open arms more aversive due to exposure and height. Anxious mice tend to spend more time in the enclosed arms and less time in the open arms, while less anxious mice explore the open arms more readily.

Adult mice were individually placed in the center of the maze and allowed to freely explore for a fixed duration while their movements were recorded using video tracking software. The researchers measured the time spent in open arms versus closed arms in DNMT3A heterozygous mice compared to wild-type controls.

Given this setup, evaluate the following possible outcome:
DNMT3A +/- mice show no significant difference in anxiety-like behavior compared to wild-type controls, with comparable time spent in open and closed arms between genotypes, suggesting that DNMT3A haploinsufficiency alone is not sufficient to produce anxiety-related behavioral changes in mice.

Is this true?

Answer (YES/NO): NO